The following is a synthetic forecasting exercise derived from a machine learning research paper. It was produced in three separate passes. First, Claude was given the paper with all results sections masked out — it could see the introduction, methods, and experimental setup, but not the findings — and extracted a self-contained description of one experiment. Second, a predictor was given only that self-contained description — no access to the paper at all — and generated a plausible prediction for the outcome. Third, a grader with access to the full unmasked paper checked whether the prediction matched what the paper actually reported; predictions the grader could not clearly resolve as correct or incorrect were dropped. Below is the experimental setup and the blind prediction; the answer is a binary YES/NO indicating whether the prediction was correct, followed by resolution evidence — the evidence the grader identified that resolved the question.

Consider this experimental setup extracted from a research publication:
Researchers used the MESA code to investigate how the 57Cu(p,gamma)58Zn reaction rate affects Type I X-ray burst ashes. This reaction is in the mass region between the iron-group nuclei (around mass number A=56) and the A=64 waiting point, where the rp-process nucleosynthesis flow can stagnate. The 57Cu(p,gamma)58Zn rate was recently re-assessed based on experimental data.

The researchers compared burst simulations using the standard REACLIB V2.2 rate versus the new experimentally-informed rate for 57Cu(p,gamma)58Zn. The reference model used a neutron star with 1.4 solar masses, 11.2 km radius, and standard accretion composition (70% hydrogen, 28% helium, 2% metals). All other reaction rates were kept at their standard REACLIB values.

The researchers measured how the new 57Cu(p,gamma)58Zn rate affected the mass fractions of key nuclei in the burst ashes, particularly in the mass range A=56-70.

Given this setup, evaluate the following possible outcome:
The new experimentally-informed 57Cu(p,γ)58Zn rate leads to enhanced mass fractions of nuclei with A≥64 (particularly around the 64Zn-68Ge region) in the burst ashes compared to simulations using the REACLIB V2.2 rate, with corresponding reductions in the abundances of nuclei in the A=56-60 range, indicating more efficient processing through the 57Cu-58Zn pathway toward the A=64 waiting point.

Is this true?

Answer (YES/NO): NO